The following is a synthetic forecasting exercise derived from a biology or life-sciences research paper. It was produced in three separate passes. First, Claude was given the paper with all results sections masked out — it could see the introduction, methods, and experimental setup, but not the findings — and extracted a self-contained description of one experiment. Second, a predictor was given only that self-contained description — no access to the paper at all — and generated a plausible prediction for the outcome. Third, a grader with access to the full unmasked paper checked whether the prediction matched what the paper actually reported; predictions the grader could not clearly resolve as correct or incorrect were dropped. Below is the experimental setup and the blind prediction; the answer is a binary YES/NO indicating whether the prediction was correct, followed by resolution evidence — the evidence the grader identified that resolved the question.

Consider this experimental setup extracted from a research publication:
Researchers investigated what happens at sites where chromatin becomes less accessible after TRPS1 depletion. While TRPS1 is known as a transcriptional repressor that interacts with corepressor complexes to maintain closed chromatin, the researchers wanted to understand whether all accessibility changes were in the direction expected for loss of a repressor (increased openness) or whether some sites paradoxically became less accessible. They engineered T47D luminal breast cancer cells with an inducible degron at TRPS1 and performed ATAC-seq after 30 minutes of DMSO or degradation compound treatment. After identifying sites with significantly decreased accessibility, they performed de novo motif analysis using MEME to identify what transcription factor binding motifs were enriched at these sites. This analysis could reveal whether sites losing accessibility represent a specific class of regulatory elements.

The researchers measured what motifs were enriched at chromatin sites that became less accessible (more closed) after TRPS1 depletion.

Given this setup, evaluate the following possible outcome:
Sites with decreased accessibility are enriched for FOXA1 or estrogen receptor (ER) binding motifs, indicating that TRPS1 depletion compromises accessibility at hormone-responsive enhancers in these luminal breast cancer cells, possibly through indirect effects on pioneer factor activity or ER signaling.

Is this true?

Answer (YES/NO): YES